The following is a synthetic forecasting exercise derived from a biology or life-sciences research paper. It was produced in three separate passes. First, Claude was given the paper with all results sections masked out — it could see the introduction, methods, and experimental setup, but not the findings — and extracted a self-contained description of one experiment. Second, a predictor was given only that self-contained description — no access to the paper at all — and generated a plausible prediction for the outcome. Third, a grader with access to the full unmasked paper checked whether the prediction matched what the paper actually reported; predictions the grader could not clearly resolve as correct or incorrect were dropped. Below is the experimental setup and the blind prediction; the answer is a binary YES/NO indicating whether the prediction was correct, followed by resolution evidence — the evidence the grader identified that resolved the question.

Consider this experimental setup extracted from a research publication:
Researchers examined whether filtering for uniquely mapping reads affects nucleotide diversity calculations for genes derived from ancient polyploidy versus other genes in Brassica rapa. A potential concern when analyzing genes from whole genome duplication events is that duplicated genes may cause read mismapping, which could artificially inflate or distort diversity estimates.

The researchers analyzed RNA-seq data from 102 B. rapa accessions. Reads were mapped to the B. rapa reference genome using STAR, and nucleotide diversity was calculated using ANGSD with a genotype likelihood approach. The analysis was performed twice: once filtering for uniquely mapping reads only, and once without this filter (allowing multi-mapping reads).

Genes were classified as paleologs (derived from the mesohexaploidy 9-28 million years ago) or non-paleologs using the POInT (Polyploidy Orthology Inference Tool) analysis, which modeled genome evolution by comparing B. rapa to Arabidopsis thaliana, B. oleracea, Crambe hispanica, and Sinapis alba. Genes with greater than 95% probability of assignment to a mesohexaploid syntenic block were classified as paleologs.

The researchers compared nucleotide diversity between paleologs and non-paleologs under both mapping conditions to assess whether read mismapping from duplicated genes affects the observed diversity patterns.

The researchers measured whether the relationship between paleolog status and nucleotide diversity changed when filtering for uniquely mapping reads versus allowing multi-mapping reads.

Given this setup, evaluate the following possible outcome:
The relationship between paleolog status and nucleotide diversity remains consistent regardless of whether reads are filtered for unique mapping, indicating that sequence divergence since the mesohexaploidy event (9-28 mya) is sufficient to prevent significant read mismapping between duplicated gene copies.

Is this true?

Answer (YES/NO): YES